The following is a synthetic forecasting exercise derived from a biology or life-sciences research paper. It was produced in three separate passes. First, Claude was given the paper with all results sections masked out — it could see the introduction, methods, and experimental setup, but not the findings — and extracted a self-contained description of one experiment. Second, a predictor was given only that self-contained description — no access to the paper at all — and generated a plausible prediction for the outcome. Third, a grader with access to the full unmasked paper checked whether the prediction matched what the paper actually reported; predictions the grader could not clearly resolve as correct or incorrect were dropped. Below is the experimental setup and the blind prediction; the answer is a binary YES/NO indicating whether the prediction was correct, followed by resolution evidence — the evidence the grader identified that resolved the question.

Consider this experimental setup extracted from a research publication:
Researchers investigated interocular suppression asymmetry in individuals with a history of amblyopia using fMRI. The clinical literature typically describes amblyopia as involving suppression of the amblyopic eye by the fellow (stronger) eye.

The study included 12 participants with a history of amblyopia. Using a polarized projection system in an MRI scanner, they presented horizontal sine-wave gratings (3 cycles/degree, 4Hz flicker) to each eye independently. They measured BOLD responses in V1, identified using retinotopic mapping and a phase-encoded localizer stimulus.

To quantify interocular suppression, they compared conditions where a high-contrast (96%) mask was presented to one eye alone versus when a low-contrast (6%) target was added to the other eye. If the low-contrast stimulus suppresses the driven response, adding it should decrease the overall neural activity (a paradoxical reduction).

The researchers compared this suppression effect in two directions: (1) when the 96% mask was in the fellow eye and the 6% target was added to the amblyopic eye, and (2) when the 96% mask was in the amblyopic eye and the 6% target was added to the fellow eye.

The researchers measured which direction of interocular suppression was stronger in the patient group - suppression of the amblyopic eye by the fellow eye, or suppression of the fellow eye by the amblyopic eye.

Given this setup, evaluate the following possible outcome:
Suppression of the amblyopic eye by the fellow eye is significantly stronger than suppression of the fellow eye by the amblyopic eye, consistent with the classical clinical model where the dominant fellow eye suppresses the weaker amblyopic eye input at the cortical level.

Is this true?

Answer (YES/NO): NO